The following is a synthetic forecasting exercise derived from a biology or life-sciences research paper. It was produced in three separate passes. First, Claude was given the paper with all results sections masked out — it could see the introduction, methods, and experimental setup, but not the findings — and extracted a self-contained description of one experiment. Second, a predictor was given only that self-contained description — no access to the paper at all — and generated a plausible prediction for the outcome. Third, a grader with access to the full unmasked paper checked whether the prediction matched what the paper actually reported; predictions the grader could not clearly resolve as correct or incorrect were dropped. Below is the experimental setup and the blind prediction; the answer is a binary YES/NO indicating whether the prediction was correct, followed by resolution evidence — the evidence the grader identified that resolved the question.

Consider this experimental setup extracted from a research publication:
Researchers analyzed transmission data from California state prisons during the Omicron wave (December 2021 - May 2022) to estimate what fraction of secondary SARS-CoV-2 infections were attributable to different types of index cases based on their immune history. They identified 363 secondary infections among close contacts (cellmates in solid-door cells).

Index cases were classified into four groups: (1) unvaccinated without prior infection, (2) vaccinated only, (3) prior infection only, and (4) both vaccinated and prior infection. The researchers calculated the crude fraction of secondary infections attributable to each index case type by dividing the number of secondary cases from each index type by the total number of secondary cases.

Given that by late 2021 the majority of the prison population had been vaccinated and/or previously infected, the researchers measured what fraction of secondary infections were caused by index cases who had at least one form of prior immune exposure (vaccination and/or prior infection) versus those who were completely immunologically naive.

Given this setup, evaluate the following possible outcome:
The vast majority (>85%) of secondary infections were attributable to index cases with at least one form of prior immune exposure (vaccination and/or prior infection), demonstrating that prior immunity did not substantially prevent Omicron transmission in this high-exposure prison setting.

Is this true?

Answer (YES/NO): NO